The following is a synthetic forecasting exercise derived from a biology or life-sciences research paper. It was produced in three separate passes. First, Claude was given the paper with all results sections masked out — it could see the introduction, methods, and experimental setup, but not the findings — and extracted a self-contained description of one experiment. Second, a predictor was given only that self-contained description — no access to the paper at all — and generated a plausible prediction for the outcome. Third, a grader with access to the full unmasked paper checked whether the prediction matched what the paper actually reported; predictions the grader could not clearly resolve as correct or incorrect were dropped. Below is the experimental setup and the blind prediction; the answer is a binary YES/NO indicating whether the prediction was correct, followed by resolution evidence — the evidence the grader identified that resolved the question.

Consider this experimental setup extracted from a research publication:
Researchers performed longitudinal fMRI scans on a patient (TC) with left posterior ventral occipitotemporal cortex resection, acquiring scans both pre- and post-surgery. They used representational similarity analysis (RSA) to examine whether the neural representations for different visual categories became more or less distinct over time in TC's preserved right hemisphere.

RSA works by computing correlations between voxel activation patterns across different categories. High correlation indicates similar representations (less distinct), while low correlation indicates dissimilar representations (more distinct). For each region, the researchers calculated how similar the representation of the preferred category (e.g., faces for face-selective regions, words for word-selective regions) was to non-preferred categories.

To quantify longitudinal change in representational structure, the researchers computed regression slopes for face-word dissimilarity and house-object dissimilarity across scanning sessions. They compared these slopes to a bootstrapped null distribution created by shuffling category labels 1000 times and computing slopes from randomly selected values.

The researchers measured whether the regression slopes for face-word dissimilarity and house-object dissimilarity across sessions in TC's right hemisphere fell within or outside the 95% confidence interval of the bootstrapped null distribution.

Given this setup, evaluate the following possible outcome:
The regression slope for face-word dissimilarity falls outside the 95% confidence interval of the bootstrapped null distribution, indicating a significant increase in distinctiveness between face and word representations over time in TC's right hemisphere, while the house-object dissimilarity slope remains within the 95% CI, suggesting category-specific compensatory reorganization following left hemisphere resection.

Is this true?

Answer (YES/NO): YES